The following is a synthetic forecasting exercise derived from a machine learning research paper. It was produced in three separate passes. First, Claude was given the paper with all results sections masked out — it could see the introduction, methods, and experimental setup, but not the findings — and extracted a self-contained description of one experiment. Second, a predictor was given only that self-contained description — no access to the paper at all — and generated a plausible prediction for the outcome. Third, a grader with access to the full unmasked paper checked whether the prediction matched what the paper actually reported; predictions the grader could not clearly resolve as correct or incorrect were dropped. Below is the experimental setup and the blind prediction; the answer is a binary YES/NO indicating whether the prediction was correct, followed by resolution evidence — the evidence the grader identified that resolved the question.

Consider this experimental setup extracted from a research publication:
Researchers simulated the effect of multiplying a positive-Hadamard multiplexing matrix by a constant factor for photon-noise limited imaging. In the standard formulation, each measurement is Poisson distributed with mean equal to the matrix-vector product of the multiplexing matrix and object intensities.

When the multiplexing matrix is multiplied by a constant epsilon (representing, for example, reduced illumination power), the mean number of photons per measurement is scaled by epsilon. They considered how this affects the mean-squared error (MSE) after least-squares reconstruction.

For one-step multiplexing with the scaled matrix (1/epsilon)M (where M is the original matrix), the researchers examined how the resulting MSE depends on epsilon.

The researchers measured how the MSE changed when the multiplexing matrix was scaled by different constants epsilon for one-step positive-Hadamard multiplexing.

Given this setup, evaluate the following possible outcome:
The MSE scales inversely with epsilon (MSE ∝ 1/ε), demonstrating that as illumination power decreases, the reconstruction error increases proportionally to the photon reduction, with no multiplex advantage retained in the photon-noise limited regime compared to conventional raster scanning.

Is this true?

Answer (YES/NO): NO